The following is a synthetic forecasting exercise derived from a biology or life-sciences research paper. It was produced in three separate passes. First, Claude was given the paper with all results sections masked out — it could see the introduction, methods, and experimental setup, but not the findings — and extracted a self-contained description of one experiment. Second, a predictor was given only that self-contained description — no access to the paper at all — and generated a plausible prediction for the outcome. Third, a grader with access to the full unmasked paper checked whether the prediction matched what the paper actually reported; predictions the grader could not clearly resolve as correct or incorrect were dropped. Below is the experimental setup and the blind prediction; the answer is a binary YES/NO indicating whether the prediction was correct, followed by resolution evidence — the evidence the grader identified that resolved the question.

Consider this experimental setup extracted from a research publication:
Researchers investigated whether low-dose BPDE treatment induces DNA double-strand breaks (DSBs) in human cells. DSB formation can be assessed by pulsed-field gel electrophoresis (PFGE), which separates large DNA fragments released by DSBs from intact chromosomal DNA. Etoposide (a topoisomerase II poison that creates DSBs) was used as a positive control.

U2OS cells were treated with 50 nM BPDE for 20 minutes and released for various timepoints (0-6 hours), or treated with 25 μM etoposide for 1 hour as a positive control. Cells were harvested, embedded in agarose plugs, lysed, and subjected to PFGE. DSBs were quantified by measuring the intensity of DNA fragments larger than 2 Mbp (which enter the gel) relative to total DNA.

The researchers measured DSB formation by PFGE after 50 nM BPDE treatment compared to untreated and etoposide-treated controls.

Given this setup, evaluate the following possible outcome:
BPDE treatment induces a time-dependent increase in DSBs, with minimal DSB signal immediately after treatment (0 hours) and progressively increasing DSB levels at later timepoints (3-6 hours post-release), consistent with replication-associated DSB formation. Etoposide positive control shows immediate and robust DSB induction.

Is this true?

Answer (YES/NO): NO